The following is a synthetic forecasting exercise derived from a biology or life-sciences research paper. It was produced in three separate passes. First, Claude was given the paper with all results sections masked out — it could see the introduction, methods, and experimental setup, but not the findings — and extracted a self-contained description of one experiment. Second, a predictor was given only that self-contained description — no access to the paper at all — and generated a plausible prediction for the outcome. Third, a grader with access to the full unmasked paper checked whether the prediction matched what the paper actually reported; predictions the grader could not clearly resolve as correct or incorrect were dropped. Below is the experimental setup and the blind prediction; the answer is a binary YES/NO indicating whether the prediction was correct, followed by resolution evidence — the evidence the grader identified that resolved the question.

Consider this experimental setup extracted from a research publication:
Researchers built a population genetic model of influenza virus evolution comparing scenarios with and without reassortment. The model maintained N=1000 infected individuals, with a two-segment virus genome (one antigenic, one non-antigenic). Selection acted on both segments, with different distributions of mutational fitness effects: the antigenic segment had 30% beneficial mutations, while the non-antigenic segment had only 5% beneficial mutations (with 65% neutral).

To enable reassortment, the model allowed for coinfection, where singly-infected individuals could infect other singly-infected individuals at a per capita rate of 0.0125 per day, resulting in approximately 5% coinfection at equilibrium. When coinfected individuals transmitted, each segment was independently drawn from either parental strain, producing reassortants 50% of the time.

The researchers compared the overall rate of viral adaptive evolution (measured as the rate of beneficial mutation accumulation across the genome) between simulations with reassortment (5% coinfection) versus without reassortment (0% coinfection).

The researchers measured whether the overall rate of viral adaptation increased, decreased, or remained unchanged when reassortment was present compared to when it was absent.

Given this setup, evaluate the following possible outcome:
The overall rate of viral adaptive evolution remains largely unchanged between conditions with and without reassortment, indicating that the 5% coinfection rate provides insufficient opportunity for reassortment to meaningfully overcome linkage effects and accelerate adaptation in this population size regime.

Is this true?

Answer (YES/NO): NO